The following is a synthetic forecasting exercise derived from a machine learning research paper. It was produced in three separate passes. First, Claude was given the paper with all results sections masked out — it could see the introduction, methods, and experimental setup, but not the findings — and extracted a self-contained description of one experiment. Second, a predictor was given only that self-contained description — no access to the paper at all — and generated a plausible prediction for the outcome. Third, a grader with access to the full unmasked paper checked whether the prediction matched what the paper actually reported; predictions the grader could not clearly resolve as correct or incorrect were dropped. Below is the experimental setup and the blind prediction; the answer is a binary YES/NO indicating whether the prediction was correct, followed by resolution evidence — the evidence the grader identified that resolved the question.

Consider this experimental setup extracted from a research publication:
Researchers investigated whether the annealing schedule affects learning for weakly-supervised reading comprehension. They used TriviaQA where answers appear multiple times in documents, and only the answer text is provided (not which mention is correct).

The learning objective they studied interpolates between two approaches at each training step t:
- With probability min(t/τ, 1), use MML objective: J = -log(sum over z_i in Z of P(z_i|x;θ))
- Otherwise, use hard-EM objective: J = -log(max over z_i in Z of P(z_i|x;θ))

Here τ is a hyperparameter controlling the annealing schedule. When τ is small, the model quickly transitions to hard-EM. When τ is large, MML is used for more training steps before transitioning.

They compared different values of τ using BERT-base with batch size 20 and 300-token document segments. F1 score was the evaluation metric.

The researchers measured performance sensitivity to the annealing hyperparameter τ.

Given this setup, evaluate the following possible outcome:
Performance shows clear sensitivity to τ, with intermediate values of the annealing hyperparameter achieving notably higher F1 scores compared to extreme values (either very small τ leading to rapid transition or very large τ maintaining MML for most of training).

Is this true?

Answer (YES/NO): NO